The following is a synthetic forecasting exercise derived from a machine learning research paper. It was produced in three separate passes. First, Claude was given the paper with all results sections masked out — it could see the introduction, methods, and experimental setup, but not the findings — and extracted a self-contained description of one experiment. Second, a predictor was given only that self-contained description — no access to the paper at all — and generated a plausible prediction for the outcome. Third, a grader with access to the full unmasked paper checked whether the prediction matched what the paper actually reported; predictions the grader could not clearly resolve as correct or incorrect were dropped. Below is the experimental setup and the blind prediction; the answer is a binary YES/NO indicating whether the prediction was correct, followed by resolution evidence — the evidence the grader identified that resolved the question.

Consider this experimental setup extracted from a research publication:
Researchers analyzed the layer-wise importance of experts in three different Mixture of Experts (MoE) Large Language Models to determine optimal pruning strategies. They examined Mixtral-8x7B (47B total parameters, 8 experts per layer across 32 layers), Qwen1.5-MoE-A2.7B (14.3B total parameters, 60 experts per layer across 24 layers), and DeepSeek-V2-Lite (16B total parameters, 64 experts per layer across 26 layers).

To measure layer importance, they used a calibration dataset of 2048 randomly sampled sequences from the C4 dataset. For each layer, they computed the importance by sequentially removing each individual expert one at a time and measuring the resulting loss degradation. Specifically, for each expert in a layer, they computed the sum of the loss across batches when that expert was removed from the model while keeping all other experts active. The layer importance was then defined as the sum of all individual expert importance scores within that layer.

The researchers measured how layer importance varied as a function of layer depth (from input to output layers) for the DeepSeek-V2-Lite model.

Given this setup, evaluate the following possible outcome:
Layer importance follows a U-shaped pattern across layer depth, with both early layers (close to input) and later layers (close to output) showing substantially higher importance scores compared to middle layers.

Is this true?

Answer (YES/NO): NO